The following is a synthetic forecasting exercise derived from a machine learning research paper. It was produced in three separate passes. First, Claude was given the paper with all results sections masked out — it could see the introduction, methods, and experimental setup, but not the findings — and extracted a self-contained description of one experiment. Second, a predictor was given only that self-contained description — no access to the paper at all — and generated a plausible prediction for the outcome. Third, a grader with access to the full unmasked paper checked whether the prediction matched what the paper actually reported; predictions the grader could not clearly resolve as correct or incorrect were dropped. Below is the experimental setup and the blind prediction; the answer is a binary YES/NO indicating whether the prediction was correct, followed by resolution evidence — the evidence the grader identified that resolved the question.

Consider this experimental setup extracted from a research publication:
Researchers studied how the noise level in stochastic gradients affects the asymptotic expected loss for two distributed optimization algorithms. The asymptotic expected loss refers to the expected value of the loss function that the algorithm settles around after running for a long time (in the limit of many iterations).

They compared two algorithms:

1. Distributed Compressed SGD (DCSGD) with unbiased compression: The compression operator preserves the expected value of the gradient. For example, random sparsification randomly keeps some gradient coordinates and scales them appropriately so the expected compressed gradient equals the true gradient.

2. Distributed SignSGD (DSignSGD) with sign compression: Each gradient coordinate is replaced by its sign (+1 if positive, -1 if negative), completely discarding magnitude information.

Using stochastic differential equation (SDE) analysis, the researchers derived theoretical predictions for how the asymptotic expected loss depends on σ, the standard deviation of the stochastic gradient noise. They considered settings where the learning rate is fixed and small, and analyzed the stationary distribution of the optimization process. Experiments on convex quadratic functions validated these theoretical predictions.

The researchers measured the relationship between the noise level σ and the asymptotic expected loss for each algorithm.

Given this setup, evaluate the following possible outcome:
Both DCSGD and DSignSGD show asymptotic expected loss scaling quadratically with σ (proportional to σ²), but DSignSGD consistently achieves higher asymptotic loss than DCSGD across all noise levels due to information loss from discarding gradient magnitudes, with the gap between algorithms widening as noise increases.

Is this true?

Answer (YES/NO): NO